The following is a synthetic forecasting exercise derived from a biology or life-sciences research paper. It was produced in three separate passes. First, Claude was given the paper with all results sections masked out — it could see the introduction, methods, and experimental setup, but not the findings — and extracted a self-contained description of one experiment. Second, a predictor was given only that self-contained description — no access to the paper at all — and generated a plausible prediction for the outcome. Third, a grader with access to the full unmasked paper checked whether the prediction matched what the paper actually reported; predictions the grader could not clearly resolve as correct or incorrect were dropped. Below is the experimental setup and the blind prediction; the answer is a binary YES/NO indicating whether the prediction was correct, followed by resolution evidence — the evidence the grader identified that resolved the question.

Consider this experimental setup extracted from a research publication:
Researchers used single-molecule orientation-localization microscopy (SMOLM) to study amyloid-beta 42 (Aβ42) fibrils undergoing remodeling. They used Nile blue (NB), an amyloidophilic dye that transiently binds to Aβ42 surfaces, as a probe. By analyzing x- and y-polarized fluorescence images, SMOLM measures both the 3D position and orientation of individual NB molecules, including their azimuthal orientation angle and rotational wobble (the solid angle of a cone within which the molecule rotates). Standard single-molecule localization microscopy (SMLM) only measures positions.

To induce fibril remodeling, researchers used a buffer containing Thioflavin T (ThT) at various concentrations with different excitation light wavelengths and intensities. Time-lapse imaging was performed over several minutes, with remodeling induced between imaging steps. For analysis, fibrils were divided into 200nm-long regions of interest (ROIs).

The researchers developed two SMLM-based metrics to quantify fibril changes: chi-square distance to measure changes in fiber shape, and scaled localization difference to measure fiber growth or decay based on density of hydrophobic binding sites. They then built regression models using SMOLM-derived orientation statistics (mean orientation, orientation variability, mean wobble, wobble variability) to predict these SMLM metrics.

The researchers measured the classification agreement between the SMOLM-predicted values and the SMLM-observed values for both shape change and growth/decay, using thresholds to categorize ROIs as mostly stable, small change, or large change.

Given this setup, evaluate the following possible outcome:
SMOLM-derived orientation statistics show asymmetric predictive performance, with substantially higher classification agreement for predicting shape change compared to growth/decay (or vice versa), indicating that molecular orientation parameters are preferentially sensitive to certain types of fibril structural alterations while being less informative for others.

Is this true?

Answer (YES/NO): YES